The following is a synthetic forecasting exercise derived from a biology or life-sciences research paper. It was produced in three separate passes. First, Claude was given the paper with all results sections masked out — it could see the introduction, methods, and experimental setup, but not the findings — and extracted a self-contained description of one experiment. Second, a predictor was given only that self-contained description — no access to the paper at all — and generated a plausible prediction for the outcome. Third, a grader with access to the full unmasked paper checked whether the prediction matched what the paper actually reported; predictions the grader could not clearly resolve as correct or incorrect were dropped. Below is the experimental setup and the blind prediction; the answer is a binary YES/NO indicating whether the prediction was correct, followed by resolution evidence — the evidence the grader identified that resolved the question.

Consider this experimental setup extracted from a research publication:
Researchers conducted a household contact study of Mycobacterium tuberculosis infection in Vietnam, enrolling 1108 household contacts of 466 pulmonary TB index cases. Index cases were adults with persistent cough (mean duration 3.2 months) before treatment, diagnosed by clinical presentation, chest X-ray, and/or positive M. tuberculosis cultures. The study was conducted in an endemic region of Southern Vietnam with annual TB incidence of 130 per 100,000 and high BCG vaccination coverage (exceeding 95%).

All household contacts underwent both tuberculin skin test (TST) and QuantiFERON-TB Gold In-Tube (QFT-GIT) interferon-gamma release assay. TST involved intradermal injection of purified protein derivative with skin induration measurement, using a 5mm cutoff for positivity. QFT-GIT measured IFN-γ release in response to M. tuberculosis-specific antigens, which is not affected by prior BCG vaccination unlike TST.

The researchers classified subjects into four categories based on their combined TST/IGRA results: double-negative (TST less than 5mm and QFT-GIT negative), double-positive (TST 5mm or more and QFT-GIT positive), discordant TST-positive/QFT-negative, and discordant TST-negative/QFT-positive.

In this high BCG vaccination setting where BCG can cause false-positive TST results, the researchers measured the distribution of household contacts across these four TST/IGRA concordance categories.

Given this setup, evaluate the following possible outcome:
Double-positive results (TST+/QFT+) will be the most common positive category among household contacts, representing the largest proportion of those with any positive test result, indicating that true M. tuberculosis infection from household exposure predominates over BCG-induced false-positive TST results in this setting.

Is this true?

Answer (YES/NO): YES